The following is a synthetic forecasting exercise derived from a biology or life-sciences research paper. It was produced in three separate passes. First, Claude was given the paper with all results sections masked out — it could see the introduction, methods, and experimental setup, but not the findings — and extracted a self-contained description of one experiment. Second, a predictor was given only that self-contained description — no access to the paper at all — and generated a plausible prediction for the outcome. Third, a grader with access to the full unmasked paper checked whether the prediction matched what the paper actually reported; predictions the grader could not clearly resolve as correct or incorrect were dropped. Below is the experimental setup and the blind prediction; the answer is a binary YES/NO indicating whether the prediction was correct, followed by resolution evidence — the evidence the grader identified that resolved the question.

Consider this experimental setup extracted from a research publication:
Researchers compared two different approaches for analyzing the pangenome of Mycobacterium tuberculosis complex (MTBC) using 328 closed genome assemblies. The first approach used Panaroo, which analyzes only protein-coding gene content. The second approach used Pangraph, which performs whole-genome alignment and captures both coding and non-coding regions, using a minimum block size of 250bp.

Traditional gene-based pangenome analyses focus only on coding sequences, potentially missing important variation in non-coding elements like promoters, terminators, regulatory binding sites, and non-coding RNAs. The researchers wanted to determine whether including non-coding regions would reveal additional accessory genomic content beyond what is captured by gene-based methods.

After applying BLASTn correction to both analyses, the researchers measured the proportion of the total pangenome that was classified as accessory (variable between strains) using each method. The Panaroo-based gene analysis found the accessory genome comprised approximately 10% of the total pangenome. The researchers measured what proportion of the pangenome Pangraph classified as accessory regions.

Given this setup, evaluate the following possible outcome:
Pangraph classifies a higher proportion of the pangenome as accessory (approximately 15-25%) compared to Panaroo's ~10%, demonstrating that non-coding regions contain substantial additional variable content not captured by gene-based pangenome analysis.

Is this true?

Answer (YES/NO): YES